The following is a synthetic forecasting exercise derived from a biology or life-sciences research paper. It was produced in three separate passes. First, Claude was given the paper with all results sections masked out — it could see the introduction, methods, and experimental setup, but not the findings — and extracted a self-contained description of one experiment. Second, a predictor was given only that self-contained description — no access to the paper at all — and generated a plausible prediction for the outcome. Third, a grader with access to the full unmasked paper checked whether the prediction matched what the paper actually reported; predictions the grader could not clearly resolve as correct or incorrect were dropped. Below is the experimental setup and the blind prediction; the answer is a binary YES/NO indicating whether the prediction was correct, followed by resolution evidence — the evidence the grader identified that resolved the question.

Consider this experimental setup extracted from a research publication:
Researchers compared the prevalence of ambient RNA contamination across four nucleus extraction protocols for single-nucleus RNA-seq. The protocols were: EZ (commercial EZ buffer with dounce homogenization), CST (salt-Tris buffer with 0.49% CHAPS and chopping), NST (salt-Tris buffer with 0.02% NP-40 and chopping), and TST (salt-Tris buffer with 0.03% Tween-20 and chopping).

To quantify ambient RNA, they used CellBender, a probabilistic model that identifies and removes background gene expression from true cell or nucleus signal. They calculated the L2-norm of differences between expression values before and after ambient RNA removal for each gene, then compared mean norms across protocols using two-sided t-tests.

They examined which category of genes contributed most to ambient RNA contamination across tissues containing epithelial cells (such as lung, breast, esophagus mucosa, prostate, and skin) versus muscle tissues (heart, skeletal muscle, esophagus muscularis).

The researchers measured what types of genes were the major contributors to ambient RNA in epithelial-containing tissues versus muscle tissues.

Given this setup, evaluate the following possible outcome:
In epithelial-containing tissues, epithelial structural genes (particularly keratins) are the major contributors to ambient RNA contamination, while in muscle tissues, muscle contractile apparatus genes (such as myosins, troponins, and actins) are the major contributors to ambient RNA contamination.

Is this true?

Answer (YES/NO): YES